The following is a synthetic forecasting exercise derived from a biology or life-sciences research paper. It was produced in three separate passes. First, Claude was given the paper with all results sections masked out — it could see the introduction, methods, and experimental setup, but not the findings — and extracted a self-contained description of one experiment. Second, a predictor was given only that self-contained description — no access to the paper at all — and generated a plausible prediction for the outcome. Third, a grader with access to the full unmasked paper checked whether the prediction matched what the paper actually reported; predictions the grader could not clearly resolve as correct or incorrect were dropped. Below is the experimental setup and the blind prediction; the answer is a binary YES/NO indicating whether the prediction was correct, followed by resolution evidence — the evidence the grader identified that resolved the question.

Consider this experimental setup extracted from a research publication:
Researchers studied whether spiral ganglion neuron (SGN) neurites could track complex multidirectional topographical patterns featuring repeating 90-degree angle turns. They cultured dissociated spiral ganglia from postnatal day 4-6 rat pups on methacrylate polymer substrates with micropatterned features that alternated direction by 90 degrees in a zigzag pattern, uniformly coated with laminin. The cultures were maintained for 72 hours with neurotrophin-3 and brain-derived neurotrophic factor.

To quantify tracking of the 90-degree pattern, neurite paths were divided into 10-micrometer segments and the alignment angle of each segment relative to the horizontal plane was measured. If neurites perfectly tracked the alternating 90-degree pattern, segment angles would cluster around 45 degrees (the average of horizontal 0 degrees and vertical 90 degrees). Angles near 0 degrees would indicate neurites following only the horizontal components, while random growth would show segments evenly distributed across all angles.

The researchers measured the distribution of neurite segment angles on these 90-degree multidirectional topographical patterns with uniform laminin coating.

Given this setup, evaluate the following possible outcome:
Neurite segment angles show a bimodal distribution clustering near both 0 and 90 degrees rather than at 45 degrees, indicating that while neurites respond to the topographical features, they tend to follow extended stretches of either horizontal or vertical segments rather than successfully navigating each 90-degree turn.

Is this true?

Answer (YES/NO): NO